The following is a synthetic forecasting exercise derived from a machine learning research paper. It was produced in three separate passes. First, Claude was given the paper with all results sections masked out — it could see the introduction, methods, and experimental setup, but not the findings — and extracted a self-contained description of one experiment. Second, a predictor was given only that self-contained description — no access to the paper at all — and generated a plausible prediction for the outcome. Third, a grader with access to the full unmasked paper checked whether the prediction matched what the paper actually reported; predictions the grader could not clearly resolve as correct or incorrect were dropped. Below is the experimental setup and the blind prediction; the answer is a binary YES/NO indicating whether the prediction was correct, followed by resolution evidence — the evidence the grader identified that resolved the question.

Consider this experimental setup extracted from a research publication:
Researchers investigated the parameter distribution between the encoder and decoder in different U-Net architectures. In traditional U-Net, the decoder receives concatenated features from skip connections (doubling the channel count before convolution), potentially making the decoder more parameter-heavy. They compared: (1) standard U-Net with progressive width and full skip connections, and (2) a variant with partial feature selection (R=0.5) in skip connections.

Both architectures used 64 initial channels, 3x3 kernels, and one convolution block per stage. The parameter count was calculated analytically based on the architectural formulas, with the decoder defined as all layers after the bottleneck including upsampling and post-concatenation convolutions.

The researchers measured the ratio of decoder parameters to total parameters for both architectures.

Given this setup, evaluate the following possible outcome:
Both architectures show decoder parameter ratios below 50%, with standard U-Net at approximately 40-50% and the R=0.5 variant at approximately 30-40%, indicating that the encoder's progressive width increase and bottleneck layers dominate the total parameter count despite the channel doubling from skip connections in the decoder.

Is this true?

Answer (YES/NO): NO